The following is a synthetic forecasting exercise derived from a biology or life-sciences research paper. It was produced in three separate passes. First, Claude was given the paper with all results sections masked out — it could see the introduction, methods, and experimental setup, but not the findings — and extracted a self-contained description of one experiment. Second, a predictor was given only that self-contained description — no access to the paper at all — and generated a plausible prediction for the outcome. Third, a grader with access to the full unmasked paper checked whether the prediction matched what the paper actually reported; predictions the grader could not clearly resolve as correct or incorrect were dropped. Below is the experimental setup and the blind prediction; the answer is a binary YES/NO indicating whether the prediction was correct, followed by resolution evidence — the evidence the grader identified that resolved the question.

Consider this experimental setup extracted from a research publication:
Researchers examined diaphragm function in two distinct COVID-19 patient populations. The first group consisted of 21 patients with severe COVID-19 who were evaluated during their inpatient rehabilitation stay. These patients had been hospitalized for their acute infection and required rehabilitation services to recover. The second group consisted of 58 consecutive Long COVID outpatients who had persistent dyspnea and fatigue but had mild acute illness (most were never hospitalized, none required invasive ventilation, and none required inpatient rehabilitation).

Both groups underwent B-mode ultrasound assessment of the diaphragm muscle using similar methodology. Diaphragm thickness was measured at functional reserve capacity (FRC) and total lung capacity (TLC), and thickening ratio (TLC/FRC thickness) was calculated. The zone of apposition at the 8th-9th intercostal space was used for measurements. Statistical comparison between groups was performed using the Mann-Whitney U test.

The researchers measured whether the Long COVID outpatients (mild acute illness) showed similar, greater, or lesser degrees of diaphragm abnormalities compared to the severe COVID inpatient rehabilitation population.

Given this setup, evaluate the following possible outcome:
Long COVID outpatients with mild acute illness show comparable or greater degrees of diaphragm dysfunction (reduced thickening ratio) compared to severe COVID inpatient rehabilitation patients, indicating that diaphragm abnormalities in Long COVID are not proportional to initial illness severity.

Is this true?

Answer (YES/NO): NO